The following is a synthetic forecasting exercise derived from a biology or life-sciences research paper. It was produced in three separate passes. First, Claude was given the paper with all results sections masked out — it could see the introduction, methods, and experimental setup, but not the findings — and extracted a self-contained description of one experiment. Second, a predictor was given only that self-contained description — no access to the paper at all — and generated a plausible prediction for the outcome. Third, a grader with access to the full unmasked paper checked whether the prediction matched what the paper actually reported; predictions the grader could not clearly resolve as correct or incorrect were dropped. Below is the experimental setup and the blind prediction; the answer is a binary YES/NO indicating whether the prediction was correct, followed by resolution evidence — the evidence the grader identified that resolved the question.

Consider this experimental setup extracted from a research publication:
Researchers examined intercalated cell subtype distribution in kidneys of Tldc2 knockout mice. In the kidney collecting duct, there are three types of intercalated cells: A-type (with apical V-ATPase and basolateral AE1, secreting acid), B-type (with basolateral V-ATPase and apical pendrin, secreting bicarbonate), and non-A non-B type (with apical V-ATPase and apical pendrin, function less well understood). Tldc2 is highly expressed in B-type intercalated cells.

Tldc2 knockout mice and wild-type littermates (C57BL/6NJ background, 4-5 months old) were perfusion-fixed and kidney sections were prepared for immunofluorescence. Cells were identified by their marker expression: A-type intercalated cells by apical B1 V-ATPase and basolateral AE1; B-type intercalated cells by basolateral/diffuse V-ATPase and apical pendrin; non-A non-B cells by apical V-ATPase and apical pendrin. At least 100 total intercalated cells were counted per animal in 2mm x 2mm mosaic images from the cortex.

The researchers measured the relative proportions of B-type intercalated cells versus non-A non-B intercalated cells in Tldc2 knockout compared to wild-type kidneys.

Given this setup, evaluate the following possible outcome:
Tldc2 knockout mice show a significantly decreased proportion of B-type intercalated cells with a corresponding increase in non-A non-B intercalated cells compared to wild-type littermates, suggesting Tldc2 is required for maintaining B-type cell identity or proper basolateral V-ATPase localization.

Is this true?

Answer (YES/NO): YES